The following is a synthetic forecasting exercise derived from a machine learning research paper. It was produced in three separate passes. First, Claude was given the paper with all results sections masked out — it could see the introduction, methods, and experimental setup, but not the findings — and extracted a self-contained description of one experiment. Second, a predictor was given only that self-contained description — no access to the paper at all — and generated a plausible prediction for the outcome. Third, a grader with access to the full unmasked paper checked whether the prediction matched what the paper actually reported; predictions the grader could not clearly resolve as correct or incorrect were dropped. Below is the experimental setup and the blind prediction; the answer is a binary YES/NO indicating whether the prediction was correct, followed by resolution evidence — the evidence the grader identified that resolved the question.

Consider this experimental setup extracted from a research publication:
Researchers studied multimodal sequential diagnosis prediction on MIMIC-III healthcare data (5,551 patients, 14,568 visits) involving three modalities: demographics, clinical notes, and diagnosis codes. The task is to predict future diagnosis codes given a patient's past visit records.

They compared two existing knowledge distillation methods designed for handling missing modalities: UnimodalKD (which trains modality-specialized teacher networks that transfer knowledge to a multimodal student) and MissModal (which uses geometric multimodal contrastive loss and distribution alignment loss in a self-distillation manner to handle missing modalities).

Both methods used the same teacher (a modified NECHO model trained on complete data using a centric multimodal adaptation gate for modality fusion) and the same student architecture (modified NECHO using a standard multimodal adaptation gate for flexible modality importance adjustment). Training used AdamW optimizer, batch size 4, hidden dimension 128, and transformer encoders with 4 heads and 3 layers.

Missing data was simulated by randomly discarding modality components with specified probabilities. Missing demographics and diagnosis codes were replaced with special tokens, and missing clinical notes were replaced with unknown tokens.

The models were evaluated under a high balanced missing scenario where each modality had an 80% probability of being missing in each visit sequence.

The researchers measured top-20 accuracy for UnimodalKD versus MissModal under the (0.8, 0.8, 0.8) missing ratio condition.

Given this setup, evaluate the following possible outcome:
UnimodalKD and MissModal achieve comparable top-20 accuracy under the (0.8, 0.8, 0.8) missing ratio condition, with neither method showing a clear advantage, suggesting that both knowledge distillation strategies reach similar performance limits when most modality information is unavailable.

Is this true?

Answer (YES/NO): YES